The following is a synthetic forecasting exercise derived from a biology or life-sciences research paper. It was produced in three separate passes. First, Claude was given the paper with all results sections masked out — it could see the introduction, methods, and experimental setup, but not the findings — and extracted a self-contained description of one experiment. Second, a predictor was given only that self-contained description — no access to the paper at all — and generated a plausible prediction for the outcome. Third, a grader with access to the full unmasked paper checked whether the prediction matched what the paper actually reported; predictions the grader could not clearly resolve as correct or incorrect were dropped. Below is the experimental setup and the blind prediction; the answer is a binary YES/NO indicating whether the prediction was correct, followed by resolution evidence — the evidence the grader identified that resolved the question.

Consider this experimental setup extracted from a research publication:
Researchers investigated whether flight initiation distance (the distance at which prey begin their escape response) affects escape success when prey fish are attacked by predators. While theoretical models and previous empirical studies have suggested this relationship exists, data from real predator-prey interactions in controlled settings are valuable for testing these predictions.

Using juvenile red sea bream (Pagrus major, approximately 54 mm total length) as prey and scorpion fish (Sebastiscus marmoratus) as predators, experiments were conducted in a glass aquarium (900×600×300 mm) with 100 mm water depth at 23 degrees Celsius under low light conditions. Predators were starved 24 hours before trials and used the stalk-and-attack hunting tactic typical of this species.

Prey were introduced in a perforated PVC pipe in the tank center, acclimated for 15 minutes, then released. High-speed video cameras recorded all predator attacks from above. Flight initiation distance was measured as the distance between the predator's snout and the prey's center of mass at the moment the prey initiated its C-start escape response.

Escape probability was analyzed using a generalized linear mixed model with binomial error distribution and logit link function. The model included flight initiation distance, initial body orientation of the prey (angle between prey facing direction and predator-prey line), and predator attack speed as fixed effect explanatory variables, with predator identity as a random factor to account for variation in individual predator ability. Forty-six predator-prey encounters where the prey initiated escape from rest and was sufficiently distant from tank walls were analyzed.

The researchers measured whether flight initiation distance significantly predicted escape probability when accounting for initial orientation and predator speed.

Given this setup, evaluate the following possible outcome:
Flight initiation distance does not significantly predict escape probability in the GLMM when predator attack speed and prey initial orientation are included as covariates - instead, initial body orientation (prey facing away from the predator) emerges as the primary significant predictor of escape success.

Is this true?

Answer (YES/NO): NO